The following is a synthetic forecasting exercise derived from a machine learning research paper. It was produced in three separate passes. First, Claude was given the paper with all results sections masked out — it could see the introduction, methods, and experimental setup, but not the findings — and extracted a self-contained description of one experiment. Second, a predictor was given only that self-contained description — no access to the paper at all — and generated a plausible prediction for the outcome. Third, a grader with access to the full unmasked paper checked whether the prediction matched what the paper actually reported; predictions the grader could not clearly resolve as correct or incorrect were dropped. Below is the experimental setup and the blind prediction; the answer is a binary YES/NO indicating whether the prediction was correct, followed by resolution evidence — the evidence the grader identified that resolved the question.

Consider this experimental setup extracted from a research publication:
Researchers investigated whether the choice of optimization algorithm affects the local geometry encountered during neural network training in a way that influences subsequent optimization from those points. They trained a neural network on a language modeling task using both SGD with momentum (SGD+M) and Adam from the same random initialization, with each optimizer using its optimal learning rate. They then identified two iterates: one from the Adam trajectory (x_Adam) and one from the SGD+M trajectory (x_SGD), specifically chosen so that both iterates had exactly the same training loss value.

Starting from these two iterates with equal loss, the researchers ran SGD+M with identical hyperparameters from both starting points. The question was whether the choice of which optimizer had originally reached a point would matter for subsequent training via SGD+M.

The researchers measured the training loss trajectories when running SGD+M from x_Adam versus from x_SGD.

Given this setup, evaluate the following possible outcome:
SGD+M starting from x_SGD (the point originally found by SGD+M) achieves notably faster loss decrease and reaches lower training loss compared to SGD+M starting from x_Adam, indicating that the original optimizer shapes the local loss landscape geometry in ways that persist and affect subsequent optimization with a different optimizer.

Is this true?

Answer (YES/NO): NO